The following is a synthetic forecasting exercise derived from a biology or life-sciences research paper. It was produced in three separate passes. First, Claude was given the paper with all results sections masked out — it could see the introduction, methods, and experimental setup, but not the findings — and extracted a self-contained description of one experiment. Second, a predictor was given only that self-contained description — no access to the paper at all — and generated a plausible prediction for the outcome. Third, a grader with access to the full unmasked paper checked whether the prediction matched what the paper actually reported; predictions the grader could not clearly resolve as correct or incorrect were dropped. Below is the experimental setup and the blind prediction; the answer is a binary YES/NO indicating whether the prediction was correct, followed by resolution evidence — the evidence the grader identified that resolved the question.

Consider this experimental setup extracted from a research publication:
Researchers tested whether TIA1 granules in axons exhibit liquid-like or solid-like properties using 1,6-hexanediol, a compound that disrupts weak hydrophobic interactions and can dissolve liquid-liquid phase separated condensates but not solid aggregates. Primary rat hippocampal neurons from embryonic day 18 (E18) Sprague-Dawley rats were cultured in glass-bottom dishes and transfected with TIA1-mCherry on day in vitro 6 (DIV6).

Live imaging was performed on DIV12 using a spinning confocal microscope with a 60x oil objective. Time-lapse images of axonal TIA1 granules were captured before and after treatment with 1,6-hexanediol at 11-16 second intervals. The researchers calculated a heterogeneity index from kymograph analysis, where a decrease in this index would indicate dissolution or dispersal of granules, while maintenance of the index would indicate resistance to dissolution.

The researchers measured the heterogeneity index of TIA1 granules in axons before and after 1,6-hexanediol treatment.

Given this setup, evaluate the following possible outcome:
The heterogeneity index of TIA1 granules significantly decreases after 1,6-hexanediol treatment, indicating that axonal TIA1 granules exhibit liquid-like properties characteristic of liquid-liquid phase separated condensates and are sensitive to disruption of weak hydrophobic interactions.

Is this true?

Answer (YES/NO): YES